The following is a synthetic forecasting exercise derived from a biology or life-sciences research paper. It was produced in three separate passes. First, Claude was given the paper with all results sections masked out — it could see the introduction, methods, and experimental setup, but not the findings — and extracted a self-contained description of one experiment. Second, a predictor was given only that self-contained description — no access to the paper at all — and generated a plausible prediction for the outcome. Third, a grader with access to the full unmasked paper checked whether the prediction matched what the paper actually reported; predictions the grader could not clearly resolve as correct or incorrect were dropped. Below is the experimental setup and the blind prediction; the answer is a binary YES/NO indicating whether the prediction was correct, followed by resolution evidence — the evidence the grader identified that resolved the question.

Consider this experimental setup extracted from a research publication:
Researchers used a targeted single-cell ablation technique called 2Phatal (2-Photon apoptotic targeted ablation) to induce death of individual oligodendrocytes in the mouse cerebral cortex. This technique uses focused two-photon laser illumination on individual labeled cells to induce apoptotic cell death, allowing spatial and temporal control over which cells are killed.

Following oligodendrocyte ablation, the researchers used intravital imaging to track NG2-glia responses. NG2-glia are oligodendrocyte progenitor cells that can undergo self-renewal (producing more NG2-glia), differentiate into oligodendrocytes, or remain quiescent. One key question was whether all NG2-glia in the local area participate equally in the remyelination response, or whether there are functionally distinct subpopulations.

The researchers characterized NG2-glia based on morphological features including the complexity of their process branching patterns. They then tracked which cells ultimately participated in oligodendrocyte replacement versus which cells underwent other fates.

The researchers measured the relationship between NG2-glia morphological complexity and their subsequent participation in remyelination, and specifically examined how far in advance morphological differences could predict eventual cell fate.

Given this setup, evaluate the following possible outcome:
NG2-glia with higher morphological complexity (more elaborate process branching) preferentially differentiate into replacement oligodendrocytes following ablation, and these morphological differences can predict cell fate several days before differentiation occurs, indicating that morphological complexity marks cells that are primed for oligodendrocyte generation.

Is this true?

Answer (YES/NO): NO